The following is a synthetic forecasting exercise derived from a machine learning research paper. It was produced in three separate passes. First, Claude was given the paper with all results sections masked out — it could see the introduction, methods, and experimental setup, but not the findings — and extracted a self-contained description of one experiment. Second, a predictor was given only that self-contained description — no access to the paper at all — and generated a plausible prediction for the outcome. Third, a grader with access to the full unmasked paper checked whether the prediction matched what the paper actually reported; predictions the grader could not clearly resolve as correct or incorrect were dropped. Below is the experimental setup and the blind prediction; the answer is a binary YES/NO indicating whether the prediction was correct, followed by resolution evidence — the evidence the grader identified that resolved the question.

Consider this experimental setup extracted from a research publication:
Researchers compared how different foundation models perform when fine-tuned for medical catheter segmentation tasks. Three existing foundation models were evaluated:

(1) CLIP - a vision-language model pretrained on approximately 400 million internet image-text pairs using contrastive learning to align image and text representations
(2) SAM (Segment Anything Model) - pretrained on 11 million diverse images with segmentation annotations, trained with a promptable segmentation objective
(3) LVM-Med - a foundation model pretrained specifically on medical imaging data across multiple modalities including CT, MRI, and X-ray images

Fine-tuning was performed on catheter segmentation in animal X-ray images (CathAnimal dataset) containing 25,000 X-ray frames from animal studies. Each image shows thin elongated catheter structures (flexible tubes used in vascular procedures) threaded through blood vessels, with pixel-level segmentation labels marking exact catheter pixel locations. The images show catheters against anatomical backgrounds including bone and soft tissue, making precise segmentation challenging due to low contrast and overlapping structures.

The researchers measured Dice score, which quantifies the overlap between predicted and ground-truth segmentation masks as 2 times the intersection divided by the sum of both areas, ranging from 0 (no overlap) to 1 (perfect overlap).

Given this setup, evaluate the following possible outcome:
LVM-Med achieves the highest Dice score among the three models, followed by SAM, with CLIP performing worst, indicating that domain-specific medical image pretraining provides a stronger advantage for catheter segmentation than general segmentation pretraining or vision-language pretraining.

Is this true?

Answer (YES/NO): YES